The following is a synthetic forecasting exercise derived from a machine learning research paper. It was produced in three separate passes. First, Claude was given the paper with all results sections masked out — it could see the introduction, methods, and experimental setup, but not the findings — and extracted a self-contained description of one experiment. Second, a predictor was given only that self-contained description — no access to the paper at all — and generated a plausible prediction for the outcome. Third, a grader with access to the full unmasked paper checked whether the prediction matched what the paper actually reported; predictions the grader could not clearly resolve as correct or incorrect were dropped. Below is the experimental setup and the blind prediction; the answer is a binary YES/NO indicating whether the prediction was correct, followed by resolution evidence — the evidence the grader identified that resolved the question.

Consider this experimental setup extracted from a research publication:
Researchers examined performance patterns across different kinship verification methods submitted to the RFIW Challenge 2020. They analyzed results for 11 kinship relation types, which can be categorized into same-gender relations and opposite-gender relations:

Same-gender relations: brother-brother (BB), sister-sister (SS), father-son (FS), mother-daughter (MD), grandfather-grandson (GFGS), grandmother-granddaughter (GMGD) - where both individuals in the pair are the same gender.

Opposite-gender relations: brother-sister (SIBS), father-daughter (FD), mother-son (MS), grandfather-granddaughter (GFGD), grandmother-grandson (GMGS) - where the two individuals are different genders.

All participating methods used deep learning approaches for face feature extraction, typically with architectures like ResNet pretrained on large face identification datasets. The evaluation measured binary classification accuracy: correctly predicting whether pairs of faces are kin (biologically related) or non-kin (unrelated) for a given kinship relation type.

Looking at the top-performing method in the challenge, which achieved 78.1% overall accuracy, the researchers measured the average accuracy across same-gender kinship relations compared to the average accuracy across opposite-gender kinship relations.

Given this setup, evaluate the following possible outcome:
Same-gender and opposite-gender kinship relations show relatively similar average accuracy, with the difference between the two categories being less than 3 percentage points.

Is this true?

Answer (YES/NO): NO